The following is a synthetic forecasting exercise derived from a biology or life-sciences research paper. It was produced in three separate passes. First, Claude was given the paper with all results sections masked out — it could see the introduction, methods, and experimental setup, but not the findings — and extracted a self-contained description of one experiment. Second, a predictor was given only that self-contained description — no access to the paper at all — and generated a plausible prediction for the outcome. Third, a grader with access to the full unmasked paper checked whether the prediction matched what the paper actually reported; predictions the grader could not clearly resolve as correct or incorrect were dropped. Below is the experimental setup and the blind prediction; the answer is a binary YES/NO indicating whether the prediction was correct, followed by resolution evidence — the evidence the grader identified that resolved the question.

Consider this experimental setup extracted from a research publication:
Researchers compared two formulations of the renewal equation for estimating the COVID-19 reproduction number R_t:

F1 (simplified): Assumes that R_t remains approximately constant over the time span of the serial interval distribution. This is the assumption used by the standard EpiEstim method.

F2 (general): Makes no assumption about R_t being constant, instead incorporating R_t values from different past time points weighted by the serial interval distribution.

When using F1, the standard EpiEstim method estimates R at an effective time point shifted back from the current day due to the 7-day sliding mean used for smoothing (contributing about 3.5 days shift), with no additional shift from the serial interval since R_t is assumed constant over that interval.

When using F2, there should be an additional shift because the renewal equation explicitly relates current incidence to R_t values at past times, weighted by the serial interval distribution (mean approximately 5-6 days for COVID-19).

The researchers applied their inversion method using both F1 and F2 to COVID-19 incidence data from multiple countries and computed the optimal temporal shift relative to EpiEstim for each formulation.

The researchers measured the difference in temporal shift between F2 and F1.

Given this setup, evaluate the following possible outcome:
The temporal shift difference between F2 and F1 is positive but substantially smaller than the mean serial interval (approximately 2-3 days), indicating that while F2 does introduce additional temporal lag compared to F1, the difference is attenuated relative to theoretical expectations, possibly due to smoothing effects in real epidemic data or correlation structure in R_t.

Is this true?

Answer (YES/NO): NO